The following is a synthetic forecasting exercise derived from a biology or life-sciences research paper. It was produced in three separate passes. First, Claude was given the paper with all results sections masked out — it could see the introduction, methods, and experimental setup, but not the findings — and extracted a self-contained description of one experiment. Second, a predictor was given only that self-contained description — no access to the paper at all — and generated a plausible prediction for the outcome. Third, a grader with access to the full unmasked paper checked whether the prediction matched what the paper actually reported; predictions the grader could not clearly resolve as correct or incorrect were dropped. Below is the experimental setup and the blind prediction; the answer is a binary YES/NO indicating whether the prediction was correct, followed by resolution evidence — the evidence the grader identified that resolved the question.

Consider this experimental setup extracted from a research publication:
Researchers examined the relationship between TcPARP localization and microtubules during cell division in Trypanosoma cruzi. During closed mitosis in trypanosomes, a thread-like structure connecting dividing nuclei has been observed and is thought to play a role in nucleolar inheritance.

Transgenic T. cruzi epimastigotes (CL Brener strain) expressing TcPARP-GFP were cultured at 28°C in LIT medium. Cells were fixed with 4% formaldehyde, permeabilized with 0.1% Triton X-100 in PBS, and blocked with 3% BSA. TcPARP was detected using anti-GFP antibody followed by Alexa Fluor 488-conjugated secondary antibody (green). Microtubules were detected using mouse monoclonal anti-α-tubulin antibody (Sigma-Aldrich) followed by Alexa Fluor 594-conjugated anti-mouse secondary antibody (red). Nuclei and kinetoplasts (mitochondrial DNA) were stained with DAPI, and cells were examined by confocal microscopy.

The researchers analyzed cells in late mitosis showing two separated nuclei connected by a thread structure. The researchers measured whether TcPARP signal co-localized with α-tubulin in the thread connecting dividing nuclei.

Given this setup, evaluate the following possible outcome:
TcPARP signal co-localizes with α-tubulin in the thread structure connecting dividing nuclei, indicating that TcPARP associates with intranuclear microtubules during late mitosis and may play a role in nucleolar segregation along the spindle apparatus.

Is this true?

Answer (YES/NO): YES